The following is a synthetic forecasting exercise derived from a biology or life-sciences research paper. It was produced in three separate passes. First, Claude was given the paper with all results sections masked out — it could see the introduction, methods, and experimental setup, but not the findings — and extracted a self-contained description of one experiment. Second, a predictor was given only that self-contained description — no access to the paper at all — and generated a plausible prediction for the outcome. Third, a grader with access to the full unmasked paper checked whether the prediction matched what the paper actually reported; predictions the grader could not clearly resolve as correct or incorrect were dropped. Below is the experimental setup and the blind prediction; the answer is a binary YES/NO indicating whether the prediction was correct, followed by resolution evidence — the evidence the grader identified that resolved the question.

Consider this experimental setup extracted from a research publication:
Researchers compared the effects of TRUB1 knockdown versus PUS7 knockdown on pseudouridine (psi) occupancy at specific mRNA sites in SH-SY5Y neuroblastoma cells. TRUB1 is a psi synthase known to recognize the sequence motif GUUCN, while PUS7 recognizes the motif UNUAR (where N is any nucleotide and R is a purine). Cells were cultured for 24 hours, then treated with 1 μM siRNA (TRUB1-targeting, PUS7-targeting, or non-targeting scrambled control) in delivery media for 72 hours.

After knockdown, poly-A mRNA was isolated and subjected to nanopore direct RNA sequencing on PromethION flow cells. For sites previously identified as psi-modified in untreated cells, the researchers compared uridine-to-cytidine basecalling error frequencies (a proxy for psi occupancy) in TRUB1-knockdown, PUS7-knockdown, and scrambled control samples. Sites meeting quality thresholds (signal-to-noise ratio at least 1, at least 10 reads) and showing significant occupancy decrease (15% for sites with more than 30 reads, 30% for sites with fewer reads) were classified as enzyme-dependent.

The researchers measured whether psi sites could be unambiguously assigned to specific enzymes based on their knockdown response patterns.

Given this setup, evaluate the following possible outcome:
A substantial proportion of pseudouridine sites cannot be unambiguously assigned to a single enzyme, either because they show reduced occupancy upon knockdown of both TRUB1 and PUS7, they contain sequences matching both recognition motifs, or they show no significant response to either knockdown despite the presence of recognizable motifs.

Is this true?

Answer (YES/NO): YES